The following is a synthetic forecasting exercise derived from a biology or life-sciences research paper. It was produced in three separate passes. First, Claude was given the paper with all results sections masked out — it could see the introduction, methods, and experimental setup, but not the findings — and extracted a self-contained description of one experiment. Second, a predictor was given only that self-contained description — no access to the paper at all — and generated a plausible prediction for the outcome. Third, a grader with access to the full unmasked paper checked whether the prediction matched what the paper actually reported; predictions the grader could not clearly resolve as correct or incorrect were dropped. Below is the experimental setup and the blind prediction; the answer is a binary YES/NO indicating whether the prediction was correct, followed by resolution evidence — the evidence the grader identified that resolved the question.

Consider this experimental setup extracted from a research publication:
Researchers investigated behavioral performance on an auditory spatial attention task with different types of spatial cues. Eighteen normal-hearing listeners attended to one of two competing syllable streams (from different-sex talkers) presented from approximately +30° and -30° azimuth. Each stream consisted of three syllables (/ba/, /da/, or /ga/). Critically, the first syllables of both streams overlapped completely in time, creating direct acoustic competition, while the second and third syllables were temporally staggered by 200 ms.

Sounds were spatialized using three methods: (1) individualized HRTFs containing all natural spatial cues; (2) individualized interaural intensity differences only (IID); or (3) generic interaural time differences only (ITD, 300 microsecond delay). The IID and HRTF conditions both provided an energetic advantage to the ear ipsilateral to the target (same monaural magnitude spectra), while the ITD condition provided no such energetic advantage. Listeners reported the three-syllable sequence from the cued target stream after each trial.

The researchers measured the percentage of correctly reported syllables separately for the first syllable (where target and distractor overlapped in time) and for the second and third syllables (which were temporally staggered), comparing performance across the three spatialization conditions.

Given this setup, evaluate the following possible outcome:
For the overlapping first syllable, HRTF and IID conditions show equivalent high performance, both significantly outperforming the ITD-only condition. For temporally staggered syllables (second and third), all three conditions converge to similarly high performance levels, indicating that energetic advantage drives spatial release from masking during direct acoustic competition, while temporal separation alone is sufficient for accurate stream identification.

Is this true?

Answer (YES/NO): NO